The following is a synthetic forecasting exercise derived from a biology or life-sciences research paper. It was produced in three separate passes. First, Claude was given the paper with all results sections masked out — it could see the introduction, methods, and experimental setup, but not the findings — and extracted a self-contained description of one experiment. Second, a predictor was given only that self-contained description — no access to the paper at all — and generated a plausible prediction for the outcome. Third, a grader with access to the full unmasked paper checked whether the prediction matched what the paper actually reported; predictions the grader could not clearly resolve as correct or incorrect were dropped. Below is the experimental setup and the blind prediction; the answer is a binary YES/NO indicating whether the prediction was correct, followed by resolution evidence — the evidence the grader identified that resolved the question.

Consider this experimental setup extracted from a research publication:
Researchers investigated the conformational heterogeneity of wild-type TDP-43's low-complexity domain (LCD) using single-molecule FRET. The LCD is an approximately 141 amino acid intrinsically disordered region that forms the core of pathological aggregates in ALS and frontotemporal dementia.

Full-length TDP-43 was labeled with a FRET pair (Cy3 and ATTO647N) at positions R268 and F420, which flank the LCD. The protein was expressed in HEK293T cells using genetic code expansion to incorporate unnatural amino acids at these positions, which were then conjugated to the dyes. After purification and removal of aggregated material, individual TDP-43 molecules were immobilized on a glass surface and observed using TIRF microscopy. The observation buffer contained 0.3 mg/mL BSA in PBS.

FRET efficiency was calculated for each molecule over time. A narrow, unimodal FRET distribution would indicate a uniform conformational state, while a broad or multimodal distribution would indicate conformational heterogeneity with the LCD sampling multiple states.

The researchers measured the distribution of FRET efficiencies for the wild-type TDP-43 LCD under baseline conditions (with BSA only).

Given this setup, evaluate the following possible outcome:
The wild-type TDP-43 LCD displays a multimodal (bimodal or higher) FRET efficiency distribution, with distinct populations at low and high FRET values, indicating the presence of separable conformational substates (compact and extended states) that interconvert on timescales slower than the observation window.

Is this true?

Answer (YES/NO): NO